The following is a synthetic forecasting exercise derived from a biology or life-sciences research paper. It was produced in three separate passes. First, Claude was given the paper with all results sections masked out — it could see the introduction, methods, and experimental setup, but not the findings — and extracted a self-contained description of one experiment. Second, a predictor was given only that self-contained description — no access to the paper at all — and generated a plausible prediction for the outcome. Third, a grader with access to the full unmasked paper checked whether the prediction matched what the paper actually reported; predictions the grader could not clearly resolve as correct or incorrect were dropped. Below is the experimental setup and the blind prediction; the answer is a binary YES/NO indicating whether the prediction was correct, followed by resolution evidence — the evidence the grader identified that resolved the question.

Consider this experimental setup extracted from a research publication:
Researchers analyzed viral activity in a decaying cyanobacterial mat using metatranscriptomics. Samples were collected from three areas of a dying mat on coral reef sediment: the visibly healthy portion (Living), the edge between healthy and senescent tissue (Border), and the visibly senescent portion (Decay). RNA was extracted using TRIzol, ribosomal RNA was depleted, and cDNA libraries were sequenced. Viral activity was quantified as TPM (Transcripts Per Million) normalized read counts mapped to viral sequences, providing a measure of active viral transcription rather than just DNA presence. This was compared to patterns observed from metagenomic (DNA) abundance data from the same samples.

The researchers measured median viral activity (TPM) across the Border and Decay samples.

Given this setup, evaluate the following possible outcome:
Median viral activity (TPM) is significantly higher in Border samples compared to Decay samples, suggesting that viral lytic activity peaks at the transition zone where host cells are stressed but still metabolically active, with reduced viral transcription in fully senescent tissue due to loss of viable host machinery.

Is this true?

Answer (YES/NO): YES